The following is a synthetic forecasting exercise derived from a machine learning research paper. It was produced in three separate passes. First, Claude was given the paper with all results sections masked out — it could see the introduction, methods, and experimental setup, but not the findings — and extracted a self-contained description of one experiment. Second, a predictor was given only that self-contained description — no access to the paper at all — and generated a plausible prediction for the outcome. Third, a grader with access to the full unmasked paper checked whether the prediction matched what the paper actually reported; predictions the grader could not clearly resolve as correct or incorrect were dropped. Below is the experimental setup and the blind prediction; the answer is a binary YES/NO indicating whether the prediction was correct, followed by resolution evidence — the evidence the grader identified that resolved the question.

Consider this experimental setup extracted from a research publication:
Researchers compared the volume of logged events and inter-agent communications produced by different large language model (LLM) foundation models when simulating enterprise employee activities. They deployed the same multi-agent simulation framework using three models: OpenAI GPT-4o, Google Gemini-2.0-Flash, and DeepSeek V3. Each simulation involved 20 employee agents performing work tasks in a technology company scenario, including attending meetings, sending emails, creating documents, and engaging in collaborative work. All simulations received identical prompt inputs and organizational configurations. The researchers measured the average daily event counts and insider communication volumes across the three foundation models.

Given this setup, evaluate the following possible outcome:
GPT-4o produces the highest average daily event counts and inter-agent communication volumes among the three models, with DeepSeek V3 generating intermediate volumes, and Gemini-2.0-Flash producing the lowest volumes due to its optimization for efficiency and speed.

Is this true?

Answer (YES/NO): YES